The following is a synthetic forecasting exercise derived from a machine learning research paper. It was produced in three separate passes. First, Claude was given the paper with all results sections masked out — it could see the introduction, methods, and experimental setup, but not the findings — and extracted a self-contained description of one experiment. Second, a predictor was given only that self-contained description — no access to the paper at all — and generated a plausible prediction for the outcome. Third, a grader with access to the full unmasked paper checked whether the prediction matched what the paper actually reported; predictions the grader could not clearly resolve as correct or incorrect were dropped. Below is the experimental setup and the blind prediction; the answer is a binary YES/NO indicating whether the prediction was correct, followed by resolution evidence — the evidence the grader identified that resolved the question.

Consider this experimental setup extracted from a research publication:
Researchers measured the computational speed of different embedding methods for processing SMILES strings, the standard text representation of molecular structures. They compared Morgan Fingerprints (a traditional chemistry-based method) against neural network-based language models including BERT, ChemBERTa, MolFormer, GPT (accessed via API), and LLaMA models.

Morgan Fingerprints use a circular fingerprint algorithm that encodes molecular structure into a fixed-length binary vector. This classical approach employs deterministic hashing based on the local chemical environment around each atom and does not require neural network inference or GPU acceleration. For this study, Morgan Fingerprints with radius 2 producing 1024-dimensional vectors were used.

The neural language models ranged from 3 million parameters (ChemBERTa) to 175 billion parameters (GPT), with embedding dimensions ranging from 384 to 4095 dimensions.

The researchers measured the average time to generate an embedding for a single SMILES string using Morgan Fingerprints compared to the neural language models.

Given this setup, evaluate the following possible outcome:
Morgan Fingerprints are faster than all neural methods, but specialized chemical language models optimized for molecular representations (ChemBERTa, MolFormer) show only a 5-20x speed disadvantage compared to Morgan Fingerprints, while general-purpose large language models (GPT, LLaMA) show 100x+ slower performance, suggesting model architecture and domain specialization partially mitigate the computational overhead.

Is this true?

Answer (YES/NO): NO